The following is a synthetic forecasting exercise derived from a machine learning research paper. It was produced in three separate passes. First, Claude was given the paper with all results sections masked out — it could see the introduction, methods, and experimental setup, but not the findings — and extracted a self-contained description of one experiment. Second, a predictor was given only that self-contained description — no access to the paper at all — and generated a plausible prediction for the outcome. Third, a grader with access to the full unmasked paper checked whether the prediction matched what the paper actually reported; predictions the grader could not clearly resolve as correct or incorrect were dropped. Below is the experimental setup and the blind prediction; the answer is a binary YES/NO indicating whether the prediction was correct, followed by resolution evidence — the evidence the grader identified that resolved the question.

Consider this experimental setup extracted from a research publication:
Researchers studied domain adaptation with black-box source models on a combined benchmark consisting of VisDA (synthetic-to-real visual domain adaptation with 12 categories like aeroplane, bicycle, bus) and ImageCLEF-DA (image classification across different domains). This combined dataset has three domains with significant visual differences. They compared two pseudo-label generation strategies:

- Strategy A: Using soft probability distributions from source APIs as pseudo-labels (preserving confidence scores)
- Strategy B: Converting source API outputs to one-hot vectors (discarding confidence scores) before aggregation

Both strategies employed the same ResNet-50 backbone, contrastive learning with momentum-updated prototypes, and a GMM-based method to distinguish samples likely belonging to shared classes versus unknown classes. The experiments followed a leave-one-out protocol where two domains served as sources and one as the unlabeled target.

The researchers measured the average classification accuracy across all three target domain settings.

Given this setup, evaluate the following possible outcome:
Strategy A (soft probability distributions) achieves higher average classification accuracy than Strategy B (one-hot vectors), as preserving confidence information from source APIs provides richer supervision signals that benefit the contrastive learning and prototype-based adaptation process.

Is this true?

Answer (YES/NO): NO